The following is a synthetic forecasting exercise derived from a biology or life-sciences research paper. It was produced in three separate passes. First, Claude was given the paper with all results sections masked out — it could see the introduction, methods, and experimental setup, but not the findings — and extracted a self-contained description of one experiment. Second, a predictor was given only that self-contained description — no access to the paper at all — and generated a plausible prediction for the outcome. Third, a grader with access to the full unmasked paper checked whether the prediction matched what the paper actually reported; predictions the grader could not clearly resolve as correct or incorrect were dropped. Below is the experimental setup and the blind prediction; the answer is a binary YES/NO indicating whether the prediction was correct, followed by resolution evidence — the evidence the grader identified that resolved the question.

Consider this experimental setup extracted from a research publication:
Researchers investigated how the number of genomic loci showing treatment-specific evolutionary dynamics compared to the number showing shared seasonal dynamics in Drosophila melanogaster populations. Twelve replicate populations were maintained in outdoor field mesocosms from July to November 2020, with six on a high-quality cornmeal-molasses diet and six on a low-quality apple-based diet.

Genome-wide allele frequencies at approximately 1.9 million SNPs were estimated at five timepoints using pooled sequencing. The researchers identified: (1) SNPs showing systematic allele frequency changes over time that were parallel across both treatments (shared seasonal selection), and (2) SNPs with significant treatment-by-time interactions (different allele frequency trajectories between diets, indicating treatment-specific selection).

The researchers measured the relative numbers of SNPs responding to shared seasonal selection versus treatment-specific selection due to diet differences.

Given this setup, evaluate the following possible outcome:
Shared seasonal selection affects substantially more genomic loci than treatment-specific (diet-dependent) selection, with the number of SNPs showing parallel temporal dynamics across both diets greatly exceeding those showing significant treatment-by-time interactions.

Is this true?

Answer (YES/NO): YES